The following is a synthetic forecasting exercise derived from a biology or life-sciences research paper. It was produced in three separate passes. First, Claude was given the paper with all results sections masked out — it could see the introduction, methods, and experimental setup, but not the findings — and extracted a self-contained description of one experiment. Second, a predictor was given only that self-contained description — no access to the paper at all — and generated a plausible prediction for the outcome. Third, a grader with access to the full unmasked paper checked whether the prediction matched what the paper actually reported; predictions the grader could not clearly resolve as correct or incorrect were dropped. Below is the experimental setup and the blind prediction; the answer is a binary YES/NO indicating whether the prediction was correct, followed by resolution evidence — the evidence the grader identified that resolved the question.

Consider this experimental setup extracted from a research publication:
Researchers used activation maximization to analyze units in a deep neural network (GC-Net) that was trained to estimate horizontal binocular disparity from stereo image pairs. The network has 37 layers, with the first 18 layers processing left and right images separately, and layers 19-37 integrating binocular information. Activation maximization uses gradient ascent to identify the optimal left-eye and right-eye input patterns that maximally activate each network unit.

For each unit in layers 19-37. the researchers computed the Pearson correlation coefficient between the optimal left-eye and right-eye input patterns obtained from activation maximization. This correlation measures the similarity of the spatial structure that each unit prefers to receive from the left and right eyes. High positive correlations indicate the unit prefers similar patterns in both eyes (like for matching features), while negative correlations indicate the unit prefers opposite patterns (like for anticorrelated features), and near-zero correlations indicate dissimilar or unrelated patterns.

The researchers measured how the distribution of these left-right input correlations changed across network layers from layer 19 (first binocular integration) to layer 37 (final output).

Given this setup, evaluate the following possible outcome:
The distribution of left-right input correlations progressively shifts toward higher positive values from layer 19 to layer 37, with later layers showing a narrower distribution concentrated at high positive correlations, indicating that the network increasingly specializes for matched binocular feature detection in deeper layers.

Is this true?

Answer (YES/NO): NO